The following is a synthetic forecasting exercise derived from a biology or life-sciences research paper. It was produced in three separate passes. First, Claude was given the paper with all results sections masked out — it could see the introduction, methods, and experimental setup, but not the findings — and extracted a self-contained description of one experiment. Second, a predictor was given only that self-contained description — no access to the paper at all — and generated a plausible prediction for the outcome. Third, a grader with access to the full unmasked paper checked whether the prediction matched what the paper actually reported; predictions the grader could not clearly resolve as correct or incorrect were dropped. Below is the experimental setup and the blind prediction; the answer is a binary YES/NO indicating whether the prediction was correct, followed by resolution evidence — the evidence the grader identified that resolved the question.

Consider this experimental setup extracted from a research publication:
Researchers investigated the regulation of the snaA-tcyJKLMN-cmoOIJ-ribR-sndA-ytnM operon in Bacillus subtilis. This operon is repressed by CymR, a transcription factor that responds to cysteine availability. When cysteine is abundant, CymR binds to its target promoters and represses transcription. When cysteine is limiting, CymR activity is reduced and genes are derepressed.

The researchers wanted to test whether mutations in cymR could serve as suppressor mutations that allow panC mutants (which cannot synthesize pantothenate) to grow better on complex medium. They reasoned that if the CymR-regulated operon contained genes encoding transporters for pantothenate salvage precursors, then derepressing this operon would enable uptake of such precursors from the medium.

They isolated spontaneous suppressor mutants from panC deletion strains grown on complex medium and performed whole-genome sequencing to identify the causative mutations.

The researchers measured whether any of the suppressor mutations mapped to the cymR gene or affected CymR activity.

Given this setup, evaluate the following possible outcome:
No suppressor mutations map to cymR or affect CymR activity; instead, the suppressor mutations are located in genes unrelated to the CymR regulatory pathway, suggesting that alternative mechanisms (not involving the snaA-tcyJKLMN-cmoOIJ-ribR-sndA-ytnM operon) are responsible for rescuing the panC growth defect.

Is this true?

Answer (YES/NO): NO